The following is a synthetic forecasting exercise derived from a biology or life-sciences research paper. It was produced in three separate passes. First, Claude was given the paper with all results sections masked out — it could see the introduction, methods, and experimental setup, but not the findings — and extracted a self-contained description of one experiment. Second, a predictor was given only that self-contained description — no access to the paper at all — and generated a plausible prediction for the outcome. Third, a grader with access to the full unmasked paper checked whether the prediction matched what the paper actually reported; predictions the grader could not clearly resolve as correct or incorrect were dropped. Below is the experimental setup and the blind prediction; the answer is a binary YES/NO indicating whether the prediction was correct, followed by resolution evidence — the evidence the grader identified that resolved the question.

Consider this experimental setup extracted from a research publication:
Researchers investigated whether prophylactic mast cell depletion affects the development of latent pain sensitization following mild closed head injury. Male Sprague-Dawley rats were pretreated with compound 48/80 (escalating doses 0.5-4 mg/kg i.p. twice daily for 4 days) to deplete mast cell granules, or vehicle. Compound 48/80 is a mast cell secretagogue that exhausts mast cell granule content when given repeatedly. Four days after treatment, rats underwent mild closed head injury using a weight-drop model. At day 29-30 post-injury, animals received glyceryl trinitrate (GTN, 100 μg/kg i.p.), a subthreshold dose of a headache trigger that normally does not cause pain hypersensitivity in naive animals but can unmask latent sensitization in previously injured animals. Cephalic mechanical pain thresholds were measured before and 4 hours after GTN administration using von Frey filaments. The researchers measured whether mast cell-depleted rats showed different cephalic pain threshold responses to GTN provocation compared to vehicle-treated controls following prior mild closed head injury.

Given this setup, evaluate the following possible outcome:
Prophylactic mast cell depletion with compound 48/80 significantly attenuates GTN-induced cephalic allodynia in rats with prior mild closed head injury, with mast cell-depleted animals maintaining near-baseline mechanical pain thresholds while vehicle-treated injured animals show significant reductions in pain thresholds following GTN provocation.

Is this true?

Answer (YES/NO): YES